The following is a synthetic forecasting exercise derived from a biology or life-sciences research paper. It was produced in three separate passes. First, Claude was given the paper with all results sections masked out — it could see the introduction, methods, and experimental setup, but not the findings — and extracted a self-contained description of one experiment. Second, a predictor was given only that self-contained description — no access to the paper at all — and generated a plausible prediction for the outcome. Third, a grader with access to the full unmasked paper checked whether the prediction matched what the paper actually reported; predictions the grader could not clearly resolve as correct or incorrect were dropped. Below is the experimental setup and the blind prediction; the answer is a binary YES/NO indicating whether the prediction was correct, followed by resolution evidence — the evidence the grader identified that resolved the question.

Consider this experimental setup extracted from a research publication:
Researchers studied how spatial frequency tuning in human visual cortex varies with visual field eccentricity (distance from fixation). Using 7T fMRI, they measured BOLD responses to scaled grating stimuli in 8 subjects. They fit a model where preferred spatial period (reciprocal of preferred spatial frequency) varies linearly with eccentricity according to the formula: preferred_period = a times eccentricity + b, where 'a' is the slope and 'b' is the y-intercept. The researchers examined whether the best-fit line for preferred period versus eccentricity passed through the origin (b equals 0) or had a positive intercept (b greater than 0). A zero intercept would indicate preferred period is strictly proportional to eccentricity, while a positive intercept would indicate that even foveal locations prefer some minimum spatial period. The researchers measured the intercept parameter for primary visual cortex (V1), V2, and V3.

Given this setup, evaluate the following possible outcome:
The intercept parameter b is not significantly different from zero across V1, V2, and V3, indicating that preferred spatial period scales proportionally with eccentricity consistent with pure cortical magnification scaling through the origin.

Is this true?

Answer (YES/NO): NO